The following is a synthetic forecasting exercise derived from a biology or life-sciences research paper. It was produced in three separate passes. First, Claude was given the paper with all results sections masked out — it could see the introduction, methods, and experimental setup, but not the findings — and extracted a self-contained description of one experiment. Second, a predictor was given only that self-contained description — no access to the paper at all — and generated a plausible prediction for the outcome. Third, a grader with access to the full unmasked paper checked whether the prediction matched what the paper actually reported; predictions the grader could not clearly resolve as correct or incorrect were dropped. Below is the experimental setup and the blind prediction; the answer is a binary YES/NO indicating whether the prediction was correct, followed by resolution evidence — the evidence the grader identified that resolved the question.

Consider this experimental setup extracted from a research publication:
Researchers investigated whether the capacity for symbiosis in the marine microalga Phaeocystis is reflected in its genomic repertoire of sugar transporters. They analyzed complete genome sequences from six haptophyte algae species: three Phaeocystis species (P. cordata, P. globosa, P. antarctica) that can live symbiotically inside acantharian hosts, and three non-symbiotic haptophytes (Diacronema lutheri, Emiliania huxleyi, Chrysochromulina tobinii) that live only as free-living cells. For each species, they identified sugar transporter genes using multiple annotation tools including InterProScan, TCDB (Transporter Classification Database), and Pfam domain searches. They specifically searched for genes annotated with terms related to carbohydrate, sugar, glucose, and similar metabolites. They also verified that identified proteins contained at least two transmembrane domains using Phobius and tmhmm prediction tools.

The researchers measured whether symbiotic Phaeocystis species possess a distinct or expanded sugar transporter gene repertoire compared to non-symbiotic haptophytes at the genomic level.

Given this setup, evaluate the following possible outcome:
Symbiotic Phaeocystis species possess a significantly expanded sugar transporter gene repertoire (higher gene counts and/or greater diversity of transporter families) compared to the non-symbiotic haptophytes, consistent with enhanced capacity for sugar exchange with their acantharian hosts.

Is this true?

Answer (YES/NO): NO